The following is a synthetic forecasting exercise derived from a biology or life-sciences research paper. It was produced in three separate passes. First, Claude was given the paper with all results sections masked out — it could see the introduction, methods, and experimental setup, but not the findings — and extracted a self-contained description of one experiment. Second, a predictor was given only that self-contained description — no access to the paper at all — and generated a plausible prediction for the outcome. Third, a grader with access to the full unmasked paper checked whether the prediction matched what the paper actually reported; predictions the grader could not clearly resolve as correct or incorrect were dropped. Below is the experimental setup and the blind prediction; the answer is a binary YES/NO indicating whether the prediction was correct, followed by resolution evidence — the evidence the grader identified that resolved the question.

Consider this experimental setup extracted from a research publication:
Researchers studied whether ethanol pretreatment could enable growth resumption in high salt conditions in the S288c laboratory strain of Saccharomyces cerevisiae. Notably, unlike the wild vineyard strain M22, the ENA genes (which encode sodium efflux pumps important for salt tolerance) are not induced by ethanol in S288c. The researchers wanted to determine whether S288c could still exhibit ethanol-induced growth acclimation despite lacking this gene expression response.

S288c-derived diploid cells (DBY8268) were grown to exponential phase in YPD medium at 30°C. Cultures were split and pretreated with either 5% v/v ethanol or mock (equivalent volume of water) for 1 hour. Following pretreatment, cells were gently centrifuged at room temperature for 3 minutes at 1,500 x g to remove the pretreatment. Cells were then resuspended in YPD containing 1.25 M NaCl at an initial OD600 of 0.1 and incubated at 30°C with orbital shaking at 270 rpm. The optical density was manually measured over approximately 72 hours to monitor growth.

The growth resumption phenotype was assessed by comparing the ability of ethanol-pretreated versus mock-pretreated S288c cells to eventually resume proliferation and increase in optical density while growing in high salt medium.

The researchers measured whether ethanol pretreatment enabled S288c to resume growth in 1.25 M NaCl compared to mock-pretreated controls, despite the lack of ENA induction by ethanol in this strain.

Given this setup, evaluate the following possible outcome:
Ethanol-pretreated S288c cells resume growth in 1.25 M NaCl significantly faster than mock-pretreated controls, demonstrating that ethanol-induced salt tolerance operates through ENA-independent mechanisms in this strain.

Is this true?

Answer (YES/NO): NO